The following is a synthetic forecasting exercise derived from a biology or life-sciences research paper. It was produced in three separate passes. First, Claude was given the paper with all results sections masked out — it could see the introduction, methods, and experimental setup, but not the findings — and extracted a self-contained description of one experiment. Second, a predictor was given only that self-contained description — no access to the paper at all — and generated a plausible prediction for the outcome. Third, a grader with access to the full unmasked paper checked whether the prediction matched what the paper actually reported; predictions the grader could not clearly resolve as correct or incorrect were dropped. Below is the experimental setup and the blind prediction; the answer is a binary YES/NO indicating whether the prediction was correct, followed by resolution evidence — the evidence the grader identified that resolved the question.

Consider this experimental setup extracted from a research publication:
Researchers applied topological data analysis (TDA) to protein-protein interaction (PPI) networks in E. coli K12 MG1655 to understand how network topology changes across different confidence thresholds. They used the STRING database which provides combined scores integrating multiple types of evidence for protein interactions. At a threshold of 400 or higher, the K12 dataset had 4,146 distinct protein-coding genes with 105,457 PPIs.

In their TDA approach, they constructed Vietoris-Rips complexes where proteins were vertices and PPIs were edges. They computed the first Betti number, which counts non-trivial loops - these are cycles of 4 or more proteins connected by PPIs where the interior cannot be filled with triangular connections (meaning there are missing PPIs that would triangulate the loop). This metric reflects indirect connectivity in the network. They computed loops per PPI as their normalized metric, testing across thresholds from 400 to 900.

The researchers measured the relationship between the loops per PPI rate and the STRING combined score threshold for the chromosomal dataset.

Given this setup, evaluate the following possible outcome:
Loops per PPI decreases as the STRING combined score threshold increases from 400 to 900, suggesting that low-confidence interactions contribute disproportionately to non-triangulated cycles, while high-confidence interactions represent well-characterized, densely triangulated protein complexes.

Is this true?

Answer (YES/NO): YES